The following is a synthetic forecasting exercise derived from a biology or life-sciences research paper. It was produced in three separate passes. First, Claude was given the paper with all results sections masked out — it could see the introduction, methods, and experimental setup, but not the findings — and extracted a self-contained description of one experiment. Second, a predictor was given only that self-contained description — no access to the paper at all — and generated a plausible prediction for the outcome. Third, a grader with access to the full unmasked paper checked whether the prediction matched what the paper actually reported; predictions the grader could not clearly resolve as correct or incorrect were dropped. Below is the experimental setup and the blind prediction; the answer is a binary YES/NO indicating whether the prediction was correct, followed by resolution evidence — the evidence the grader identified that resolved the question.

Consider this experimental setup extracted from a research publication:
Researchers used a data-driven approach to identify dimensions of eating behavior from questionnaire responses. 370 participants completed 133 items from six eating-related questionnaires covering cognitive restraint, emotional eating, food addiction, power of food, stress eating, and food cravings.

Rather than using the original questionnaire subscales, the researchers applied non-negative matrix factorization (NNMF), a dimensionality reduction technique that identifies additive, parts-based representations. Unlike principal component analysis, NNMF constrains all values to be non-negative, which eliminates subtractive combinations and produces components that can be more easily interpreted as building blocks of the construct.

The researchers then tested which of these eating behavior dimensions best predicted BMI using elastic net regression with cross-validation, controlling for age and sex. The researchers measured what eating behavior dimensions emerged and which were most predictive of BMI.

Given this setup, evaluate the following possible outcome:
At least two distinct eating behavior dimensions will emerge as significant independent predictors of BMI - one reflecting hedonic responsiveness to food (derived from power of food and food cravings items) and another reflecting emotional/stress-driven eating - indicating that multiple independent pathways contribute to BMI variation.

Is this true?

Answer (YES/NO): NO